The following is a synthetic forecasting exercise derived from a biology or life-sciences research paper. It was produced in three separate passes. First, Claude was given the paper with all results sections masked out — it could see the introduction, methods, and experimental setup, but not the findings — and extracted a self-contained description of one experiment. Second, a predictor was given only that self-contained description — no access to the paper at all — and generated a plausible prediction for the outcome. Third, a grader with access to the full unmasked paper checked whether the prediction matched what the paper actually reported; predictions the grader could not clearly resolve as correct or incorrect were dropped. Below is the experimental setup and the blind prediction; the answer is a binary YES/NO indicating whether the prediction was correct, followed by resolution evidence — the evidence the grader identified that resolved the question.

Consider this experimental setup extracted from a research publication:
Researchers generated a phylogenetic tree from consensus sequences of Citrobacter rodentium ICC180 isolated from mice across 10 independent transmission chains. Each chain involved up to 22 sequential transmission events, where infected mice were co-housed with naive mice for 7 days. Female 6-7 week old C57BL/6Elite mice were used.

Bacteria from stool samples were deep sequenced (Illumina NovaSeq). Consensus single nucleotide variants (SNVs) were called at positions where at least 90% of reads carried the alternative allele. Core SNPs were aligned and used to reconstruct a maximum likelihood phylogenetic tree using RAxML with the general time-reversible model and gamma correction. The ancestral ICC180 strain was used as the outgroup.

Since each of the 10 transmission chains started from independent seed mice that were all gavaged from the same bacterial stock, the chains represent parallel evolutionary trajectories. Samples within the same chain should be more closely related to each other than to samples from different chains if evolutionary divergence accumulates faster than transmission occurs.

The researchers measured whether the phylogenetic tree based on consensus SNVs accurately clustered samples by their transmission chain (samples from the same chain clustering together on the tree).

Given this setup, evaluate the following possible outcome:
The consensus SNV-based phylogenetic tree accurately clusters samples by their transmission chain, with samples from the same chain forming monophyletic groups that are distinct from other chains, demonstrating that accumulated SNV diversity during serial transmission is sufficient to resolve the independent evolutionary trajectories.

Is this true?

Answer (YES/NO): NO